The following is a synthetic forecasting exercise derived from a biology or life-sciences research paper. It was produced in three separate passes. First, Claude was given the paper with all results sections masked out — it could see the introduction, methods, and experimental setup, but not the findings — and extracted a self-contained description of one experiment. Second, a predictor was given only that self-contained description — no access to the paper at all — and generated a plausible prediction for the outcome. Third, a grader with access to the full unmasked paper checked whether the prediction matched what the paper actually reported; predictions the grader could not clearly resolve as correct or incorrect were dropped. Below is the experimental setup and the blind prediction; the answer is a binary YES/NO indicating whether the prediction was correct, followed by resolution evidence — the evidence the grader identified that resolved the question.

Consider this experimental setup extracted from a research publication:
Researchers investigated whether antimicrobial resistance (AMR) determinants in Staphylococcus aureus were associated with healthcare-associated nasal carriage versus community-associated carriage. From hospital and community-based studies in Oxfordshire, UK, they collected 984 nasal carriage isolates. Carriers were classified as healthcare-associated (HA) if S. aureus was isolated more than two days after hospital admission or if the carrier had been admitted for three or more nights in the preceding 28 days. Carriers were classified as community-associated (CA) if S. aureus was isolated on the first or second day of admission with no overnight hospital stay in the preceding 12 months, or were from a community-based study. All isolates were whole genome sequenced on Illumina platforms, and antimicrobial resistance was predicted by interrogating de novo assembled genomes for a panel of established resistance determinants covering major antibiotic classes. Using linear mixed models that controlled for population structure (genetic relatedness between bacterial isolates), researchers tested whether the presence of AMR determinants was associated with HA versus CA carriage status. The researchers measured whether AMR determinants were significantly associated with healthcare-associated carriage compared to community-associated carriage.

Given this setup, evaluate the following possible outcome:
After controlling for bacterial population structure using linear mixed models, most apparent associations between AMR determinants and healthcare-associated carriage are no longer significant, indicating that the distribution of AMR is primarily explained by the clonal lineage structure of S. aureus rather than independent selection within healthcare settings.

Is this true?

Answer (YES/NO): NO